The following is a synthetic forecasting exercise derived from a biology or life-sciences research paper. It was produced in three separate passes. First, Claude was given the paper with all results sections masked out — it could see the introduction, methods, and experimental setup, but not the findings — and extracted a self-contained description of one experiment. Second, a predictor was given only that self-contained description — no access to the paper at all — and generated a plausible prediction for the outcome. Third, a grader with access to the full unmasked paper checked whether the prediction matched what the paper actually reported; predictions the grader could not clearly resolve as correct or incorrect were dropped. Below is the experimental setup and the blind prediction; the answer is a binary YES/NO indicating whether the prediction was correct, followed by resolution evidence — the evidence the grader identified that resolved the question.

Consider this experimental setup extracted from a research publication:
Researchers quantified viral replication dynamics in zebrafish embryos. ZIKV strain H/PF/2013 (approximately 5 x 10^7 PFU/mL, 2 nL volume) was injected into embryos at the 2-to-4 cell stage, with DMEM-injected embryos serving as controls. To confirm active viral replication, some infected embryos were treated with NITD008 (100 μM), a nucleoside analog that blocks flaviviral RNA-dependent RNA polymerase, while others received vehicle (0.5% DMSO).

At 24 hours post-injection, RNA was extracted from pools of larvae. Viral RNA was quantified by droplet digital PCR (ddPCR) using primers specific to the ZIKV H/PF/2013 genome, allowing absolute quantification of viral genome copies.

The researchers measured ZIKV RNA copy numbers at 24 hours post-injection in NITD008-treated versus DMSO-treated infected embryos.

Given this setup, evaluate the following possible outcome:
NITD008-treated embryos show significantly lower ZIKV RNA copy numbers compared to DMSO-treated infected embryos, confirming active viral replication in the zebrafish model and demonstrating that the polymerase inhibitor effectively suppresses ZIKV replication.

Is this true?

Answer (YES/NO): YES